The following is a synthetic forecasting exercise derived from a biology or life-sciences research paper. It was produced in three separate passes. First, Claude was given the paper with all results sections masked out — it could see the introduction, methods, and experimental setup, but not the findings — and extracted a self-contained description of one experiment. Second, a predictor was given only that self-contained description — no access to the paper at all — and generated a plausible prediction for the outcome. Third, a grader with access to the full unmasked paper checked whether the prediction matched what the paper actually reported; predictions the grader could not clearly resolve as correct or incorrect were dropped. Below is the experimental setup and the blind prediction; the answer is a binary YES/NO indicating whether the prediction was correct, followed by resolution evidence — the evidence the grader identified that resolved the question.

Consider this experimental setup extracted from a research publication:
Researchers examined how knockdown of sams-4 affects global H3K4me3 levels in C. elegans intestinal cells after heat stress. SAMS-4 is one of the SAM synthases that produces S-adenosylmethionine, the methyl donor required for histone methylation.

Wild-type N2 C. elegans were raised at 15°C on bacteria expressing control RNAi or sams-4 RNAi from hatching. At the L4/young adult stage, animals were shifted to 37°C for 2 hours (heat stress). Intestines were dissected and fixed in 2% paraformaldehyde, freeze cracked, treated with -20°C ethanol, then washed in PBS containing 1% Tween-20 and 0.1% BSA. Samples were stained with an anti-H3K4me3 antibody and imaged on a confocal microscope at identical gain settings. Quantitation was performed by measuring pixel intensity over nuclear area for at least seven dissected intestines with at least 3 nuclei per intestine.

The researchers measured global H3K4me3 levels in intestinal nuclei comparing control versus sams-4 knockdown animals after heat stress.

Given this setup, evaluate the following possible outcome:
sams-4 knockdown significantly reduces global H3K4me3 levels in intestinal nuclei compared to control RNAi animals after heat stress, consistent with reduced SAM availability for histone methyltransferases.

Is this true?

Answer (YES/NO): YES